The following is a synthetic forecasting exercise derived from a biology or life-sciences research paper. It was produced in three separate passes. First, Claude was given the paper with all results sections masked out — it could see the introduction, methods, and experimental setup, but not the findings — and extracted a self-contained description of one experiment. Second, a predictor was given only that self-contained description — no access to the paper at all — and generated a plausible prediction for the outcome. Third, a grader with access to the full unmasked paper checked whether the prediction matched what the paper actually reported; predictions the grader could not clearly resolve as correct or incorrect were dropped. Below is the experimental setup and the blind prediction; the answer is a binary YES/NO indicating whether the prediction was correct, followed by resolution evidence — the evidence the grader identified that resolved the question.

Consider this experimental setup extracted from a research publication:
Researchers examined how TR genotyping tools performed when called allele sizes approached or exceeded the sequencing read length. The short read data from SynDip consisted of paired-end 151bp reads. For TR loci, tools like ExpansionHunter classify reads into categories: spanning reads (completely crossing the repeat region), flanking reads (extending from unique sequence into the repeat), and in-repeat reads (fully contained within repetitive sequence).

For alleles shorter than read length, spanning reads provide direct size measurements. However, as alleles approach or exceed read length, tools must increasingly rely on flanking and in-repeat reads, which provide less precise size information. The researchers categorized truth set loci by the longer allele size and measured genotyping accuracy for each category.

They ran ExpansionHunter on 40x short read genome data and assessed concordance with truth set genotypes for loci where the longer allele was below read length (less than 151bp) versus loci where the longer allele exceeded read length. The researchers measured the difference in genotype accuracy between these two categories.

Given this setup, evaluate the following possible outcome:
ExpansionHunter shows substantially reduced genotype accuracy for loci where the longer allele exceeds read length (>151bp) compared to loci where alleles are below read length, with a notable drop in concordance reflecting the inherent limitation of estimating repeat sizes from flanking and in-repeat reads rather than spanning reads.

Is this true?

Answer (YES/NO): YES